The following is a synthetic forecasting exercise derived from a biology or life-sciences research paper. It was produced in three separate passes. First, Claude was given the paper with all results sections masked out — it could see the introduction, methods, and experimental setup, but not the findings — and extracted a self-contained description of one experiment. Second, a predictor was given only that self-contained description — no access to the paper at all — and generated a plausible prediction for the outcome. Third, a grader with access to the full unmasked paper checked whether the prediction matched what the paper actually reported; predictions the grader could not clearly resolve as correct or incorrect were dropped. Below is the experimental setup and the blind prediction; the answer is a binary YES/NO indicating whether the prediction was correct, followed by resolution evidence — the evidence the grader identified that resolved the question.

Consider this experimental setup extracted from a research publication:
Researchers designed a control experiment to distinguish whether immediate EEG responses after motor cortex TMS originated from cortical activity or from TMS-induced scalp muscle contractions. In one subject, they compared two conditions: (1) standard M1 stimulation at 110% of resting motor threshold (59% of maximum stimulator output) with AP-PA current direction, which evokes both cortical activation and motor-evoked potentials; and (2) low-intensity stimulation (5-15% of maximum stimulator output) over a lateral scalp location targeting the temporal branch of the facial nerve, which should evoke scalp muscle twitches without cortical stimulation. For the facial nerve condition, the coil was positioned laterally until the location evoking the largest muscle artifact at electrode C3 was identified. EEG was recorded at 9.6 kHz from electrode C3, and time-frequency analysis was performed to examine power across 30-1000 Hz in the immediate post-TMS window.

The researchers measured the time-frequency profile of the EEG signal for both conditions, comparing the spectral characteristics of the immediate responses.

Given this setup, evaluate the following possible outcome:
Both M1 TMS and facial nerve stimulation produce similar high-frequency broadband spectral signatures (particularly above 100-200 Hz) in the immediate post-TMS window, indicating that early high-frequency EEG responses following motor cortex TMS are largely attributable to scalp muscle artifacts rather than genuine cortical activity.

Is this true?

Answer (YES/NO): NO